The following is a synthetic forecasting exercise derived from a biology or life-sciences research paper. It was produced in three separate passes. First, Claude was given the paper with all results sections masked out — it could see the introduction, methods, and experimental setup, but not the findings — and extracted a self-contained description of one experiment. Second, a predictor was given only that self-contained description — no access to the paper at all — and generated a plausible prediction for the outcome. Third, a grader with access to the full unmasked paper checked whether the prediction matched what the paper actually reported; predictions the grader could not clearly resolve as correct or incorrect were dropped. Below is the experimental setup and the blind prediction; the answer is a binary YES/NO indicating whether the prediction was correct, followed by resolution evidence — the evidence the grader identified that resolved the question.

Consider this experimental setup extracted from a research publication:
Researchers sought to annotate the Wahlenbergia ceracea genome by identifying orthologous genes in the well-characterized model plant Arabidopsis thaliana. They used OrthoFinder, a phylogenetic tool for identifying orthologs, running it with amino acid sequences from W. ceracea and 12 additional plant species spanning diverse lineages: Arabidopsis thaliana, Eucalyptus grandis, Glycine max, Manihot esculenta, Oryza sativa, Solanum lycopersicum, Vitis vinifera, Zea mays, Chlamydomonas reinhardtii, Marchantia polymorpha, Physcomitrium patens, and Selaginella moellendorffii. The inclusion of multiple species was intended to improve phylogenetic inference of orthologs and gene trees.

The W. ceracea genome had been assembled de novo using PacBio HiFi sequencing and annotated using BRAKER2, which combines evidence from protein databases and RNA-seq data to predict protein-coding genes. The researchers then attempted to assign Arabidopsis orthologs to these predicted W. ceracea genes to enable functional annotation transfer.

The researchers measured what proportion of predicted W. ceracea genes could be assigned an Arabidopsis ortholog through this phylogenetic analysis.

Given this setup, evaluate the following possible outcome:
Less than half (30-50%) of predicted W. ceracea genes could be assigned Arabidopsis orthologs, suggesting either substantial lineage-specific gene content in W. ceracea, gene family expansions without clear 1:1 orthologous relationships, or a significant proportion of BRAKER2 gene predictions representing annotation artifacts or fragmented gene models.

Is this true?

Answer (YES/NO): NO